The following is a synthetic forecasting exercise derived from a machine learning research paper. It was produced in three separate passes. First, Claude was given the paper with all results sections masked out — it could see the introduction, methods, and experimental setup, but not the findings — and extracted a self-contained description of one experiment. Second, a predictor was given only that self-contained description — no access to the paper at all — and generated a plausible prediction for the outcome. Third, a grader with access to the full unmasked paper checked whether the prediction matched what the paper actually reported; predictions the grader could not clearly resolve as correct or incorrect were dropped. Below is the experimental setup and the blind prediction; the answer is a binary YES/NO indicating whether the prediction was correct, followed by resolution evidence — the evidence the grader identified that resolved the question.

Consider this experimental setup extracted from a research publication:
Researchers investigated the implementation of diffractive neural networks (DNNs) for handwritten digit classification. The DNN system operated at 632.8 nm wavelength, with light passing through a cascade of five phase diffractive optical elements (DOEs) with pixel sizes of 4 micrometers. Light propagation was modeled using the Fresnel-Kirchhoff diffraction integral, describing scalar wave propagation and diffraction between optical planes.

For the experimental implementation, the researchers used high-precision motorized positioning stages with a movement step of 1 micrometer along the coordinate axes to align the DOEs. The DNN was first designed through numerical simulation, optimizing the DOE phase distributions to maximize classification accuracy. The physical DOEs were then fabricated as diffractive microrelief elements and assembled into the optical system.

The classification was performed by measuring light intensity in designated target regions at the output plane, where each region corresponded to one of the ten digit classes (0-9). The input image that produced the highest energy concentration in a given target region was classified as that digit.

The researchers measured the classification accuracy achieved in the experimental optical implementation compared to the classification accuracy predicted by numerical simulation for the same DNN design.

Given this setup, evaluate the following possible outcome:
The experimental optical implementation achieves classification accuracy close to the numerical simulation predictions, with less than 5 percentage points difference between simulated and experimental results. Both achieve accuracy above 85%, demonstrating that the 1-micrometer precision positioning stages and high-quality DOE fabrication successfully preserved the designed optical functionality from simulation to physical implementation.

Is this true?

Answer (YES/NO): YES